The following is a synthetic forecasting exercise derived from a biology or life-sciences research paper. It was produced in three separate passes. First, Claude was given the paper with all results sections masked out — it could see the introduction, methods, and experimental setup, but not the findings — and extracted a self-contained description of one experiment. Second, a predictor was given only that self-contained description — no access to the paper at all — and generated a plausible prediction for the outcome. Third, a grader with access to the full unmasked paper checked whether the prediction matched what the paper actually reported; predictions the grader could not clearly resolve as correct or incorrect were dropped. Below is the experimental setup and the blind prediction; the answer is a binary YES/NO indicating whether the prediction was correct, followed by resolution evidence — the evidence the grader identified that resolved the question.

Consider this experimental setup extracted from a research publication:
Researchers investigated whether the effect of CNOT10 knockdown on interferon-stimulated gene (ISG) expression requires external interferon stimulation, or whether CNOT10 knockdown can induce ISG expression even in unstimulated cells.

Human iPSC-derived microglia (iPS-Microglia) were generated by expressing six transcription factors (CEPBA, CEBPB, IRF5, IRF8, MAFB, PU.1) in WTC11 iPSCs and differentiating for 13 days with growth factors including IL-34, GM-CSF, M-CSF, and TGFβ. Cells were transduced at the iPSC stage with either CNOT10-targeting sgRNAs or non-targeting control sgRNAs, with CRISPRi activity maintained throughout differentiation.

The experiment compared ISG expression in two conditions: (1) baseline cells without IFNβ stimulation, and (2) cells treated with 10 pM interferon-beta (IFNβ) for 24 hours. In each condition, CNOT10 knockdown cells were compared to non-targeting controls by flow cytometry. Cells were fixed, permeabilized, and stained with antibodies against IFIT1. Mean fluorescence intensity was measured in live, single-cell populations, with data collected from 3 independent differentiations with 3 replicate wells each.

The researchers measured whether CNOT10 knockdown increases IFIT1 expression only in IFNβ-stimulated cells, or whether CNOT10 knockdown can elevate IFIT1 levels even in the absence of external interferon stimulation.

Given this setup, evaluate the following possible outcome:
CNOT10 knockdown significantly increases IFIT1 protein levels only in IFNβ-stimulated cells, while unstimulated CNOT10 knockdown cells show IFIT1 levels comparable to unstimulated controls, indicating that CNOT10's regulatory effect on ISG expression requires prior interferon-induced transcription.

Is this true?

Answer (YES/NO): NO